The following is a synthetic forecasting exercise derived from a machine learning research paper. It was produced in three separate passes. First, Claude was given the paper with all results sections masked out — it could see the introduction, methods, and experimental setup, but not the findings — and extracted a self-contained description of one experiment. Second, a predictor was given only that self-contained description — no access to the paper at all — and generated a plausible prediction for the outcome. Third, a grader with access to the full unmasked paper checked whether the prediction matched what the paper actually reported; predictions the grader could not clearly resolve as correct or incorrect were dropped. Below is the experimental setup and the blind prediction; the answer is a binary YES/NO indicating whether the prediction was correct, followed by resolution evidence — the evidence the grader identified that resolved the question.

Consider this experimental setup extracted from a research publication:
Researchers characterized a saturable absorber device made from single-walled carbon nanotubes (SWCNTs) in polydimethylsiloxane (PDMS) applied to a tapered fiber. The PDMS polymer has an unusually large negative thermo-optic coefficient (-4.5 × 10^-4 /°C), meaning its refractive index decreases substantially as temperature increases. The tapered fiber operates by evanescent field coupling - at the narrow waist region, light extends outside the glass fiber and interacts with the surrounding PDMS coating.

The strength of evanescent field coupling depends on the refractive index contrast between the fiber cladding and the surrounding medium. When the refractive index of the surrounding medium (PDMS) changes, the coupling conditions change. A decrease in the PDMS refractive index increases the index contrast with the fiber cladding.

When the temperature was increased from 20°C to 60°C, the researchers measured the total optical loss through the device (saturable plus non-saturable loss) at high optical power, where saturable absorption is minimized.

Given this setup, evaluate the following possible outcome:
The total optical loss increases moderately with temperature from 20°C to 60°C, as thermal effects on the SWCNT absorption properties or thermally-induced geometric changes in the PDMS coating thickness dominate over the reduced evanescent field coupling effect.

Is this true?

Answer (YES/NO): NO